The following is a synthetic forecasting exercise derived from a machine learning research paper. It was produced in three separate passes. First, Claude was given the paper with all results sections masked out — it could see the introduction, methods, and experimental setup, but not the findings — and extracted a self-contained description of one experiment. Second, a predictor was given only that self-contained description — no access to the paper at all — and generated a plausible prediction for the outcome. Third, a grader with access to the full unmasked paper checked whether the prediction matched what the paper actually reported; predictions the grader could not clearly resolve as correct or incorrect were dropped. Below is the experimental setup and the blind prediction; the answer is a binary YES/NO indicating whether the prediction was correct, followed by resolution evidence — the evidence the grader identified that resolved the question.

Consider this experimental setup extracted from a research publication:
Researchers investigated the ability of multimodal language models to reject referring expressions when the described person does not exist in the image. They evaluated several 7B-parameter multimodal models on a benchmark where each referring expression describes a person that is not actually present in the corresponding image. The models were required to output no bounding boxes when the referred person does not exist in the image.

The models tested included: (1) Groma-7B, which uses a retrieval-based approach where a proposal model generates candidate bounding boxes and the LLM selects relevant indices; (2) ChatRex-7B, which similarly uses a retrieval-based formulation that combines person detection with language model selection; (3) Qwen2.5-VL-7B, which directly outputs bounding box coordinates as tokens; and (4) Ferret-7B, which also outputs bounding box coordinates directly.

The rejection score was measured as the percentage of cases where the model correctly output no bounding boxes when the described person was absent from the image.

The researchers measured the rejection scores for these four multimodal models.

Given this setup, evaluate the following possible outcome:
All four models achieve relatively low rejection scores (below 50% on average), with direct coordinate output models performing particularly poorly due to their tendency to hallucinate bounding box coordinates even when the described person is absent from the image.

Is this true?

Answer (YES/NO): NO